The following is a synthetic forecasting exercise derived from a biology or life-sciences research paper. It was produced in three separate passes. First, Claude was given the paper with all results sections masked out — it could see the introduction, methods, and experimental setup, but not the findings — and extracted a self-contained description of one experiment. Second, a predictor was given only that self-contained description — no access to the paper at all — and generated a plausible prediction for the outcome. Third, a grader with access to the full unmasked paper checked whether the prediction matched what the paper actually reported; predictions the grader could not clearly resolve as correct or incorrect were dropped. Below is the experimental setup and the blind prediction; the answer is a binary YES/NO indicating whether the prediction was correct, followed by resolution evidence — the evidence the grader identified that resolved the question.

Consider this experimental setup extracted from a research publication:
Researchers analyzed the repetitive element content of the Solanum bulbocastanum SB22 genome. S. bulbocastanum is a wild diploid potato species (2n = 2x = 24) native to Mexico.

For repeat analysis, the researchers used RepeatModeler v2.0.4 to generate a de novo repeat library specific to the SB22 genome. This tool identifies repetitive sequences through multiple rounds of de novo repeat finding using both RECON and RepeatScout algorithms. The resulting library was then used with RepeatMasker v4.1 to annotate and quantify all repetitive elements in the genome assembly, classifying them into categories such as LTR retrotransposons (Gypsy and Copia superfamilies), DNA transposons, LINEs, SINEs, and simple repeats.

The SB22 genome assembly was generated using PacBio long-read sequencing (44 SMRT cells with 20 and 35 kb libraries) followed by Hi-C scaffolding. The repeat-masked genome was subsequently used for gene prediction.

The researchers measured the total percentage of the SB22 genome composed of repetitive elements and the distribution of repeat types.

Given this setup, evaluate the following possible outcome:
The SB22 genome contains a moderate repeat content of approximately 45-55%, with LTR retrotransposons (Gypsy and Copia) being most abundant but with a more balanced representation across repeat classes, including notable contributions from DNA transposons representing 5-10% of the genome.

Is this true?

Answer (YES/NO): NO